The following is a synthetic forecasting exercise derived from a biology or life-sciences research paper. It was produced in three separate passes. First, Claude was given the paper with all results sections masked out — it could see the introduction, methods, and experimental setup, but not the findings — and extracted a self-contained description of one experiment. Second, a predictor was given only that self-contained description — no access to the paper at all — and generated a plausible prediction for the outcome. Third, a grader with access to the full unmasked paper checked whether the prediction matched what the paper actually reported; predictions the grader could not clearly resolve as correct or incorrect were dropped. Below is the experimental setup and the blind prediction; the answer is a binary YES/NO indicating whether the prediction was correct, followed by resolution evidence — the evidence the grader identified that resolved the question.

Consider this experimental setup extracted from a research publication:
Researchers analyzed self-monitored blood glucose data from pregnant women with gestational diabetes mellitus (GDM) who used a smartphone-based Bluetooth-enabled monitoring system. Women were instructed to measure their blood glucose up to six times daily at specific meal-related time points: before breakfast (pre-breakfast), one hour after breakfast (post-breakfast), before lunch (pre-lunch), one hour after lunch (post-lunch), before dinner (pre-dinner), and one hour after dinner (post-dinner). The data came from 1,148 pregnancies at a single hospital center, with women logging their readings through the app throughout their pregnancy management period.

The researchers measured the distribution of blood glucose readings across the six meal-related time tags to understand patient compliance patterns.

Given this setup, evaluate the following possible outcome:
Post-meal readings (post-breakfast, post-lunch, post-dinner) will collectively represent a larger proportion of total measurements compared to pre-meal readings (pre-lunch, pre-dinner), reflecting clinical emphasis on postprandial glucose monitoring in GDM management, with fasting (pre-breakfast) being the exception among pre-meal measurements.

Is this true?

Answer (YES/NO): YES